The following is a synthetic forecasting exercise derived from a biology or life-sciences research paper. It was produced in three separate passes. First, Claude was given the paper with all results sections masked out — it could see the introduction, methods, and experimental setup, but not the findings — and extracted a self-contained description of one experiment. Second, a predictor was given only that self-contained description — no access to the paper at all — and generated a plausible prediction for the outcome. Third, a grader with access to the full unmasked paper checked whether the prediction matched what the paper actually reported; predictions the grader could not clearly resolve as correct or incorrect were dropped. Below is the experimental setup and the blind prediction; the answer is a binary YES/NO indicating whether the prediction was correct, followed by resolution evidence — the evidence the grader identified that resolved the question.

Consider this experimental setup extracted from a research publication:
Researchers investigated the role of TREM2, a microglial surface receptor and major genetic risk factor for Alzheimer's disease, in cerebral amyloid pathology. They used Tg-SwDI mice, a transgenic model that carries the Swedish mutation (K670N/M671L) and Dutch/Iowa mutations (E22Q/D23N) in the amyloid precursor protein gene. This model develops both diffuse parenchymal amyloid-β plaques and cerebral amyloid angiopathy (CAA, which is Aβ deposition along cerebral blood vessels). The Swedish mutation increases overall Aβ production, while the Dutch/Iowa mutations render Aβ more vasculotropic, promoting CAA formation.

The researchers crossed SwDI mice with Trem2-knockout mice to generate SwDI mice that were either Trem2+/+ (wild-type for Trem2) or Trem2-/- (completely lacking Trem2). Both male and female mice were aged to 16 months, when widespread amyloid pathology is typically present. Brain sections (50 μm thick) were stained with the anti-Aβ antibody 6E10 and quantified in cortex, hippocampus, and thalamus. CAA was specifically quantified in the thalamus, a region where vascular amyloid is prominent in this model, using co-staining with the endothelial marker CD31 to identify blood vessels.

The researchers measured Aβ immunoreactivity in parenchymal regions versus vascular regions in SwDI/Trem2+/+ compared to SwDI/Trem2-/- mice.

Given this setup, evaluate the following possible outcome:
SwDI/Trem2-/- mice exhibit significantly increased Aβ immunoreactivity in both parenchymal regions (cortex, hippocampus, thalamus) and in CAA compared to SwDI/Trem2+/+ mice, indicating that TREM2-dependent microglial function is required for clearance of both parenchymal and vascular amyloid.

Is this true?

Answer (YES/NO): NO